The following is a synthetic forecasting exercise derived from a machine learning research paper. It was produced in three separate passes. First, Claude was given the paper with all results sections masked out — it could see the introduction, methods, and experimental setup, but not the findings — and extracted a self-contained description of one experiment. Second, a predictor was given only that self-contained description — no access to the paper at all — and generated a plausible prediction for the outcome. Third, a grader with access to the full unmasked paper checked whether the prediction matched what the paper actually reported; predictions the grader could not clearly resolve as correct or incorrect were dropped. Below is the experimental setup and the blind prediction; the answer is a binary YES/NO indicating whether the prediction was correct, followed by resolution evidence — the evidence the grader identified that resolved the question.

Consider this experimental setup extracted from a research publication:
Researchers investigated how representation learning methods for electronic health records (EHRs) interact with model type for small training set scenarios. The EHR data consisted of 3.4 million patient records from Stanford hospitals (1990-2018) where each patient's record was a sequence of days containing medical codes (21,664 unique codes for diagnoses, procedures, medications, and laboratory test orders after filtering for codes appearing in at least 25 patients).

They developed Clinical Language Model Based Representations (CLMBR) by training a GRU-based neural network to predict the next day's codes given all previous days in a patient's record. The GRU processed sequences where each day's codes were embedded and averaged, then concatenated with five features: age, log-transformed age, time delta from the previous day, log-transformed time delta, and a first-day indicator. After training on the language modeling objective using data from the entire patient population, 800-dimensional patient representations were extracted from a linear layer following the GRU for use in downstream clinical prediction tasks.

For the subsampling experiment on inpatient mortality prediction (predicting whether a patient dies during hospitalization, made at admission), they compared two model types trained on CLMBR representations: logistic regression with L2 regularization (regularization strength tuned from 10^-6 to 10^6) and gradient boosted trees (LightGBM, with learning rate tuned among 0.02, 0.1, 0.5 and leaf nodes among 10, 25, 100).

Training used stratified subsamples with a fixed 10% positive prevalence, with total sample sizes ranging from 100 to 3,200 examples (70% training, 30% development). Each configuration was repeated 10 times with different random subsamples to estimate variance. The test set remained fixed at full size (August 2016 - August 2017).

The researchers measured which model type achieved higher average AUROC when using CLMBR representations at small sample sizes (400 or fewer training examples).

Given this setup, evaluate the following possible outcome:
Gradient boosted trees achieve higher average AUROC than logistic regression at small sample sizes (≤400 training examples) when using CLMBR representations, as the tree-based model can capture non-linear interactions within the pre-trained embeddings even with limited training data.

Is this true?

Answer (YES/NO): NO